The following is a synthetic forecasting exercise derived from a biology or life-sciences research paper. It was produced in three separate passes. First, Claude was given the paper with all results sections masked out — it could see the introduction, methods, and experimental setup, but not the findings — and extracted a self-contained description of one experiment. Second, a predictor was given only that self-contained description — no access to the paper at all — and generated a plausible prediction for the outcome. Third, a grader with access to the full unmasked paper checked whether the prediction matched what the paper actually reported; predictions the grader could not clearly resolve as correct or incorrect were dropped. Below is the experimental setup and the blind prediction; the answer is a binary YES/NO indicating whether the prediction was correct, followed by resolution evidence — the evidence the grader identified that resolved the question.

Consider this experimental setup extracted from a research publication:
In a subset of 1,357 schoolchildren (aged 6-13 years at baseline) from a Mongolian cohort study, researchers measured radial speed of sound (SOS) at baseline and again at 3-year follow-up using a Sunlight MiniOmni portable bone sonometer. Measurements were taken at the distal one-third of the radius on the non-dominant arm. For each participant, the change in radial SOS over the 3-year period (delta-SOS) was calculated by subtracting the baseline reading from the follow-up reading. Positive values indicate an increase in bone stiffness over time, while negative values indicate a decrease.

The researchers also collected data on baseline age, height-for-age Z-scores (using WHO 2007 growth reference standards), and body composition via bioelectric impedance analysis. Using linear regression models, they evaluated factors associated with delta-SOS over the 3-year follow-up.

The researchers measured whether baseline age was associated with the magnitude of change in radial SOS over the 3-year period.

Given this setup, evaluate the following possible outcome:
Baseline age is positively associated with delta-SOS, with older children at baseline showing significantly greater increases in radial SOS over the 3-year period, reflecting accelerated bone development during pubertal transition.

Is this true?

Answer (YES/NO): NO